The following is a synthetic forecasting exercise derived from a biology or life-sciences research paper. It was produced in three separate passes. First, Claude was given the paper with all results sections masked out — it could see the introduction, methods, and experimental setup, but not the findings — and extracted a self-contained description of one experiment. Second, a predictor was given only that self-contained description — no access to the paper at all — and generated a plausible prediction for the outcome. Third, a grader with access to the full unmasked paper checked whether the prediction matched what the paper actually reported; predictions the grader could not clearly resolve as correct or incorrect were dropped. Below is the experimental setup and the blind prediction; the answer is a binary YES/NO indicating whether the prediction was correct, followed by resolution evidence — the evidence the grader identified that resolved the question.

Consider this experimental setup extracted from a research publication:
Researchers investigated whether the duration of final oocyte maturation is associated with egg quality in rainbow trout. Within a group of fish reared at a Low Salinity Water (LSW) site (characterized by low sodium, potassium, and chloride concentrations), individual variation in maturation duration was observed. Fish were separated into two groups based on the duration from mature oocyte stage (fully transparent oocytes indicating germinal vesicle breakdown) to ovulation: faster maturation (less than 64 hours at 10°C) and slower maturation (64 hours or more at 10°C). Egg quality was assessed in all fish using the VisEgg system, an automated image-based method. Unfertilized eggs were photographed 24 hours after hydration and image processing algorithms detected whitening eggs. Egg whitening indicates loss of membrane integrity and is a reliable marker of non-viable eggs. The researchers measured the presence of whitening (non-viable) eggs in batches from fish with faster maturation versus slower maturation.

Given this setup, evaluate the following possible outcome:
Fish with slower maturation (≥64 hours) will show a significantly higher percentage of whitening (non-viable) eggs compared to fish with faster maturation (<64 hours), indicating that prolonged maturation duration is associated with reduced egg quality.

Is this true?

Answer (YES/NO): YES